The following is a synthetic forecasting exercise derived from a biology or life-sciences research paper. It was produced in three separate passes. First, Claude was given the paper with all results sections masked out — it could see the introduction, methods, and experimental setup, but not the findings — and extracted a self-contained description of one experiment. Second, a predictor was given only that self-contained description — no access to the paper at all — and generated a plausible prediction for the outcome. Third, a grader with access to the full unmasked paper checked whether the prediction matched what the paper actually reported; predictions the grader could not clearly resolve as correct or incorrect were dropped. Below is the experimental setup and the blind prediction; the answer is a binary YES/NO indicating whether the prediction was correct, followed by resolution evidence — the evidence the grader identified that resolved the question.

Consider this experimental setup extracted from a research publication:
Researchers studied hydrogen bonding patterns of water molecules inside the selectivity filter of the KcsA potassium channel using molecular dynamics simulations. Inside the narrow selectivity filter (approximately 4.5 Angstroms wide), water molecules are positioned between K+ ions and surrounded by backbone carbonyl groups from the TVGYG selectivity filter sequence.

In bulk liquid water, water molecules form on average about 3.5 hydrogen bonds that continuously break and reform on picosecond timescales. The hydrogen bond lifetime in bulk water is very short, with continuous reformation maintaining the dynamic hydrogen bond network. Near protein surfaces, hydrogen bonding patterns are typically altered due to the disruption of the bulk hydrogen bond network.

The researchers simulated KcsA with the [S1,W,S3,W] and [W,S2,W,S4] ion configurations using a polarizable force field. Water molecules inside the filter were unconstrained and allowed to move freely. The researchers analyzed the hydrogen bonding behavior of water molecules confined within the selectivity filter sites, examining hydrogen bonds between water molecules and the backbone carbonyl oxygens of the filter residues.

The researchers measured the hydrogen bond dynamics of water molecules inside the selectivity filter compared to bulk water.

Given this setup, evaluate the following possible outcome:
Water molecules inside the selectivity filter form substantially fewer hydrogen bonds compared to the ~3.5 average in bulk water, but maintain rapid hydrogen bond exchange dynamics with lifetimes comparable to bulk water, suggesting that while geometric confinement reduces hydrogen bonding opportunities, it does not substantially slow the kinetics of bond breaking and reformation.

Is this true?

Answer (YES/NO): NO